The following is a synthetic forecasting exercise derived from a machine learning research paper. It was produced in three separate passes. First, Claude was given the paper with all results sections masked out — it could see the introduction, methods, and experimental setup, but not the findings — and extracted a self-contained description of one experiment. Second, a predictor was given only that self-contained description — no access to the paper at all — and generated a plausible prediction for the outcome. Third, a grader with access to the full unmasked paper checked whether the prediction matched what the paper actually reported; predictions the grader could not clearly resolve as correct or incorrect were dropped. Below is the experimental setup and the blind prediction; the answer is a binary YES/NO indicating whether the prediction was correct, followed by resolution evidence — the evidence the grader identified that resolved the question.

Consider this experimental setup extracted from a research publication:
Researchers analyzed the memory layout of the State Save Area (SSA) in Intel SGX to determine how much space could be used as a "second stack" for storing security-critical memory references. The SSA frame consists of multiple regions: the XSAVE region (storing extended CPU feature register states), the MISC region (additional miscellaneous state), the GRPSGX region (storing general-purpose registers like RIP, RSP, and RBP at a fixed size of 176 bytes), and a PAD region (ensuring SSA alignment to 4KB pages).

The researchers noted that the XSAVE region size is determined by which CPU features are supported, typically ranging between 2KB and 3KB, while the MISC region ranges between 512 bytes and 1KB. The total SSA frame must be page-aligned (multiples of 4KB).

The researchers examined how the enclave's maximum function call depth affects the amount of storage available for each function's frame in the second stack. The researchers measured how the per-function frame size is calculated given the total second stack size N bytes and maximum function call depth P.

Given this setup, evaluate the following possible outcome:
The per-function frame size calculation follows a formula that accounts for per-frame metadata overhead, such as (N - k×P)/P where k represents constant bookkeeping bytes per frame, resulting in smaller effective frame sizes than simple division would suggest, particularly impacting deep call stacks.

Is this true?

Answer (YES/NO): NO